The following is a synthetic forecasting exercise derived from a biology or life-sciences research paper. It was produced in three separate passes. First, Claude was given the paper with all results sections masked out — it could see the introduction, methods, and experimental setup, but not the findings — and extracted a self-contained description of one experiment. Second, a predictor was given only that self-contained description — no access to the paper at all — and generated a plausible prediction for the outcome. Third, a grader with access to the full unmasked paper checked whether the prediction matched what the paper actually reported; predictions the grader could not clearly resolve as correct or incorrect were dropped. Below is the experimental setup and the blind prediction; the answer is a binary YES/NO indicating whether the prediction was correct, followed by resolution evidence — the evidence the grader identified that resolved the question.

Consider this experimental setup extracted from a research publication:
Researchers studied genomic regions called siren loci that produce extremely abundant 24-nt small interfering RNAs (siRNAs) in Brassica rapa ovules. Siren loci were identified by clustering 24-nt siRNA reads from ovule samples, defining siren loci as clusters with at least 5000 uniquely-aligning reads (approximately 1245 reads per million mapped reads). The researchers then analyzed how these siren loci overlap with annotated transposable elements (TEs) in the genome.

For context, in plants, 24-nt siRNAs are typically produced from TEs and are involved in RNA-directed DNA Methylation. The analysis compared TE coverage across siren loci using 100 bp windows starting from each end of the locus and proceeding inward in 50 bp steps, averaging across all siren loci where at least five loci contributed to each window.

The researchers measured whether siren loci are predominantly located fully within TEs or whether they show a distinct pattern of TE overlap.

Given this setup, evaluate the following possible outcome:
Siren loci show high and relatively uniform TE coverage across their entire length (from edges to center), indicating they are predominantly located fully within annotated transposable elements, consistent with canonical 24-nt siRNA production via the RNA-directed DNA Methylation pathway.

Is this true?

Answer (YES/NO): NO